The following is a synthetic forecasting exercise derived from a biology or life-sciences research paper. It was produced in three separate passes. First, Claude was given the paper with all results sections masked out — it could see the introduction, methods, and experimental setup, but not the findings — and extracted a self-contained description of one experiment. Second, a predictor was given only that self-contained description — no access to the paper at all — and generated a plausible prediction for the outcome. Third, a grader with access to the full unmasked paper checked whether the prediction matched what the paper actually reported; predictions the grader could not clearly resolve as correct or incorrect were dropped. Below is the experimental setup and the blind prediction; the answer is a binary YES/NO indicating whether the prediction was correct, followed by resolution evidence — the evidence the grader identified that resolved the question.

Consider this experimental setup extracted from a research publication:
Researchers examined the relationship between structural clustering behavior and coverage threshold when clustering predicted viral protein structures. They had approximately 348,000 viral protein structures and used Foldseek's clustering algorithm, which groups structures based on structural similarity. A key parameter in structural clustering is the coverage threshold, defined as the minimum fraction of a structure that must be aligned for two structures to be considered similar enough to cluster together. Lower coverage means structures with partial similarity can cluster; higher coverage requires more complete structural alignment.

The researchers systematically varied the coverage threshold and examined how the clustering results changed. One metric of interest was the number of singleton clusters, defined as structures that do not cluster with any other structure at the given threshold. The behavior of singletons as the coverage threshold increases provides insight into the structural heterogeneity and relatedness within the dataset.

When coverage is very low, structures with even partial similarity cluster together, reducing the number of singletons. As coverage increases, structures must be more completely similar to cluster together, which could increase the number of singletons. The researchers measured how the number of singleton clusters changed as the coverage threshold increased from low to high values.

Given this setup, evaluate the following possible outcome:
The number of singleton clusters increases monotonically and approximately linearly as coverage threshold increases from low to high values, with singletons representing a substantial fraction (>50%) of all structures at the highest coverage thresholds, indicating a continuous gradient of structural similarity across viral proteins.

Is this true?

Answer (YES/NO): NO